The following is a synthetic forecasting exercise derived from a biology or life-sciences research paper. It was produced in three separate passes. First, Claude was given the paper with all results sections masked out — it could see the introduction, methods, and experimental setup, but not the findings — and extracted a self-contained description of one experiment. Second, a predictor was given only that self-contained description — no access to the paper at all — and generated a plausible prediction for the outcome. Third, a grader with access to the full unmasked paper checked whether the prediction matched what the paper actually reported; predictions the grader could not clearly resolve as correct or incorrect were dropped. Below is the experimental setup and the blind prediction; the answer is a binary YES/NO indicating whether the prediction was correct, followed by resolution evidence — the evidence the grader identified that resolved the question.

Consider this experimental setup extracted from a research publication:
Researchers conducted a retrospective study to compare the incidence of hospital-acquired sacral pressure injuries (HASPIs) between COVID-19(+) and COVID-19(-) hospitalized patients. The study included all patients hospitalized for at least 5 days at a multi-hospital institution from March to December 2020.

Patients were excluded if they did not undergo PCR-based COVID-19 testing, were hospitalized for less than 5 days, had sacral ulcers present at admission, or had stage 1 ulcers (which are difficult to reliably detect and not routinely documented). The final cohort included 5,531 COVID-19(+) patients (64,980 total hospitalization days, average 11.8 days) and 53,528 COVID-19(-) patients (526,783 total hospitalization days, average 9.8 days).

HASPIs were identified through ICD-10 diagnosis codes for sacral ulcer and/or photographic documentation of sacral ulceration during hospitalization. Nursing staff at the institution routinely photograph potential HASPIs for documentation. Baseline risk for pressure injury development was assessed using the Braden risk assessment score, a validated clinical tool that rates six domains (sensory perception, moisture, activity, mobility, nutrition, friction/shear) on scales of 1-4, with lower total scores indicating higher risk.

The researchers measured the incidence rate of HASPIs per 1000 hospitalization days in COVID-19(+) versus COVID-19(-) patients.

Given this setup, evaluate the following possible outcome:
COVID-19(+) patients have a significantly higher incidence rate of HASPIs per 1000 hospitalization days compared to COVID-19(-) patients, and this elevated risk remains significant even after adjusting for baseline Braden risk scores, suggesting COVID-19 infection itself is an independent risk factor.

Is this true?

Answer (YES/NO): YES